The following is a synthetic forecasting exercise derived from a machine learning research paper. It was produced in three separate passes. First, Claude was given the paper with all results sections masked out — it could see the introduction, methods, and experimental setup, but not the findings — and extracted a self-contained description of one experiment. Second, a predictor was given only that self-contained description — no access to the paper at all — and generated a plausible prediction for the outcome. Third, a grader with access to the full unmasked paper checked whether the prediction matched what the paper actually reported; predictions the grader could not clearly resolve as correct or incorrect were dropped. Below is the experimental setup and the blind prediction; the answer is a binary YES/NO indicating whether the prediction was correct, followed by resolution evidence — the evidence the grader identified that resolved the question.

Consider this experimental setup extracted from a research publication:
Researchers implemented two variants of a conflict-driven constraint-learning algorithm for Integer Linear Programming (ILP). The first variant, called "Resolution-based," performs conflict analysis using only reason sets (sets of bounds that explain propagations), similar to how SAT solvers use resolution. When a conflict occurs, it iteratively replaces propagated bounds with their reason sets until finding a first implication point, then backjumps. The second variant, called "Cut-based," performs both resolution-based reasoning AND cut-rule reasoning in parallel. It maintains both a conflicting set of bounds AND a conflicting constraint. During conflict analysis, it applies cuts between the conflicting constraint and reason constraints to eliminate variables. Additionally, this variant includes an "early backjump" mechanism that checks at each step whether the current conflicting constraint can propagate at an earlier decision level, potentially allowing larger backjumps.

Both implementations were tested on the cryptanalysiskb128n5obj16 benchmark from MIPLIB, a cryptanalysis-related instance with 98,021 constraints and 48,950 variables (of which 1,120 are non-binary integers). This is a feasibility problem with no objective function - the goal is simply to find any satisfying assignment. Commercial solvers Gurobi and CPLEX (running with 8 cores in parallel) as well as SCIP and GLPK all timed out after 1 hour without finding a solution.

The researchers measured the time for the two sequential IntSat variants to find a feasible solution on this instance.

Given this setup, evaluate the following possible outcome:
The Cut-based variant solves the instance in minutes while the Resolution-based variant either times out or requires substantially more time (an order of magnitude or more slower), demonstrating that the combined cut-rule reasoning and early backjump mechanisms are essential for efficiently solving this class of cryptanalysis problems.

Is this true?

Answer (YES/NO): YES